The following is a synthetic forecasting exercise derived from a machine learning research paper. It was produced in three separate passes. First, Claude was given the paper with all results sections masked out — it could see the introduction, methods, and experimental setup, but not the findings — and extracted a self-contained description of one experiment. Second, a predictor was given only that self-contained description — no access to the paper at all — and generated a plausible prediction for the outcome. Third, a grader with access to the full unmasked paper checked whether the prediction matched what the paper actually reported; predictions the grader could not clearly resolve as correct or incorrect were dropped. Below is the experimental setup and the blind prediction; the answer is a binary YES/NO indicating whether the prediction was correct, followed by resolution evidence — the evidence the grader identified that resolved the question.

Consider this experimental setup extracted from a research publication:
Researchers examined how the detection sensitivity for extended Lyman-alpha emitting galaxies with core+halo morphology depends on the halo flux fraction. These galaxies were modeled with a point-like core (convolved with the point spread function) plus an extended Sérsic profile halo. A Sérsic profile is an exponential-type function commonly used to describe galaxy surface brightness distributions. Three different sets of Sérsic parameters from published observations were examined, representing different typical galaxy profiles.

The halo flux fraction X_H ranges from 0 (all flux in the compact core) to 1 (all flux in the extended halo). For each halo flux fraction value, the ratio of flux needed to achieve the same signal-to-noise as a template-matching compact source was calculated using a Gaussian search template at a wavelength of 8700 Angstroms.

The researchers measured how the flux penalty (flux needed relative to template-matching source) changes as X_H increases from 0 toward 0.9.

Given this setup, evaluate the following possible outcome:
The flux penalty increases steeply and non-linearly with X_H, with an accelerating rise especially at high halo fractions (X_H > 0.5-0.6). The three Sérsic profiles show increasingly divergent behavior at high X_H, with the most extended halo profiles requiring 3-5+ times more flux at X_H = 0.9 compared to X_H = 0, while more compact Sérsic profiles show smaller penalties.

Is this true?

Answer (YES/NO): NO